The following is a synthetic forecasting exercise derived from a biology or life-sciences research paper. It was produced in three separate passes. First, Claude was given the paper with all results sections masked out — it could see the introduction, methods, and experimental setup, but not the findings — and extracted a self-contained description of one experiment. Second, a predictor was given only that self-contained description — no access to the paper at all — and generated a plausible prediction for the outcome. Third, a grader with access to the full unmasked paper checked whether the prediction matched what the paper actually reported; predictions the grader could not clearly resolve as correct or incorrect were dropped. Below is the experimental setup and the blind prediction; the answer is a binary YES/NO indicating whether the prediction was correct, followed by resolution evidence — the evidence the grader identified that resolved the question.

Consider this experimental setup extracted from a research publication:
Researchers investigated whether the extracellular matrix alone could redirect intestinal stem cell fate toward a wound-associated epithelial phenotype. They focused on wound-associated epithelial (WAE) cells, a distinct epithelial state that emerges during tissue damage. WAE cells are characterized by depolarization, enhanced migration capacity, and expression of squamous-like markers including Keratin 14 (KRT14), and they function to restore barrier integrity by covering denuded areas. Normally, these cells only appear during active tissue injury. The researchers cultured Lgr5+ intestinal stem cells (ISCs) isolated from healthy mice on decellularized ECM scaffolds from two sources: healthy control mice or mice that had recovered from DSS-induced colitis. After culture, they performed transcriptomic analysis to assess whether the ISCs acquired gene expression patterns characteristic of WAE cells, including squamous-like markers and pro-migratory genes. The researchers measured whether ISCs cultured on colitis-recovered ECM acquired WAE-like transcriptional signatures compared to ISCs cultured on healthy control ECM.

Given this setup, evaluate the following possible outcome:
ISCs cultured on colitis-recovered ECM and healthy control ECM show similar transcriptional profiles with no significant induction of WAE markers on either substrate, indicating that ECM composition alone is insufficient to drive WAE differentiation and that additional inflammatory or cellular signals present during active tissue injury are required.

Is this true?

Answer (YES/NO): NO